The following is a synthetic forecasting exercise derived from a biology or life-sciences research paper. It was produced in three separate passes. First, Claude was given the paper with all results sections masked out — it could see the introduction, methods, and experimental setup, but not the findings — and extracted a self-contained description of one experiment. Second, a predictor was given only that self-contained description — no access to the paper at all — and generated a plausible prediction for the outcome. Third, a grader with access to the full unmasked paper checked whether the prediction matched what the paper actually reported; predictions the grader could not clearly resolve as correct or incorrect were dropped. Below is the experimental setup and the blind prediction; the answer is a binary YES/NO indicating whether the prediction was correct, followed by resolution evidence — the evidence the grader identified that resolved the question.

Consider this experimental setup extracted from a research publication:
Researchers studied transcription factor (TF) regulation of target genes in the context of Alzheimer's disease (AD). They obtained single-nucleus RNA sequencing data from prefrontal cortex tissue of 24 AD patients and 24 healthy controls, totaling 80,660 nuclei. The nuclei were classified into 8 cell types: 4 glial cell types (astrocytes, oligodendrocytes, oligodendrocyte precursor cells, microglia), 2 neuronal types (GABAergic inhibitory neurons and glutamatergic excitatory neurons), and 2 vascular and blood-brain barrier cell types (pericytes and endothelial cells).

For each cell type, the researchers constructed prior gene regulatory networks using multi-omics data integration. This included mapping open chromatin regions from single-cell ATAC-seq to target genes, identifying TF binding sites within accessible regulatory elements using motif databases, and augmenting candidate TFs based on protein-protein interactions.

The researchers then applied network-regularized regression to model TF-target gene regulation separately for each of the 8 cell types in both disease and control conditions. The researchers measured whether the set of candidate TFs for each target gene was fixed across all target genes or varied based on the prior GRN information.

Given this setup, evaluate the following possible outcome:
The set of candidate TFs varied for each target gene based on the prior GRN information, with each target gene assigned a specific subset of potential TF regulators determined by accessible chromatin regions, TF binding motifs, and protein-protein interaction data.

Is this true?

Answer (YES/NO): YES